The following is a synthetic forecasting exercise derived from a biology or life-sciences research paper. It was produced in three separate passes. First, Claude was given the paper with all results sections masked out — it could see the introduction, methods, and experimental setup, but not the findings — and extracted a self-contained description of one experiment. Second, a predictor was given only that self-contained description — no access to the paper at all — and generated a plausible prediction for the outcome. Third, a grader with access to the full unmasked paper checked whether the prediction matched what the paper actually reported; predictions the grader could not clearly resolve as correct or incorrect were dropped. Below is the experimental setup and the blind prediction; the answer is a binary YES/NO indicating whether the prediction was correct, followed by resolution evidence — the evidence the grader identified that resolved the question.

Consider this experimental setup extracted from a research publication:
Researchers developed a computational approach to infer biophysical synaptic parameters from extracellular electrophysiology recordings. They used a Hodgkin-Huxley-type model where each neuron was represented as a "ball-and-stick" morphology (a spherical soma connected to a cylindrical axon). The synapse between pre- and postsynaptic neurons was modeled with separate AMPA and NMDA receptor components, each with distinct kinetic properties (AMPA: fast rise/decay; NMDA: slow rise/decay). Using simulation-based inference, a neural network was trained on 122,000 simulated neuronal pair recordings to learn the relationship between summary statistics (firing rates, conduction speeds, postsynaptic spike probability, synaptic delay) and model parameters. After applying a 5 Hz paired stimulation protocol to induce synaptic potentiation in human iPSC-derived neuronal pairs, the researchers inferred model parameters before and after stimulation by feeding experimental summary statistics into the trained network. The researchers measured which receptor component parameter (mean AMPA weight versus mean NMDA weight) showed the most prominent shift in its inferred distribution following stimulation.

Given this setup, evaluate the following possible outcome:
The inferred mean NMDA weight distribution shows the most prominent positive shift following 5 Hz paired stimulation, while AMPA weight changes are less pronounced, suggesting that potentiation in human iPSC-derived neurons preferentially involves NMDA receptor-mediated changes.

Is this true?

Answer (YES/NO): NO